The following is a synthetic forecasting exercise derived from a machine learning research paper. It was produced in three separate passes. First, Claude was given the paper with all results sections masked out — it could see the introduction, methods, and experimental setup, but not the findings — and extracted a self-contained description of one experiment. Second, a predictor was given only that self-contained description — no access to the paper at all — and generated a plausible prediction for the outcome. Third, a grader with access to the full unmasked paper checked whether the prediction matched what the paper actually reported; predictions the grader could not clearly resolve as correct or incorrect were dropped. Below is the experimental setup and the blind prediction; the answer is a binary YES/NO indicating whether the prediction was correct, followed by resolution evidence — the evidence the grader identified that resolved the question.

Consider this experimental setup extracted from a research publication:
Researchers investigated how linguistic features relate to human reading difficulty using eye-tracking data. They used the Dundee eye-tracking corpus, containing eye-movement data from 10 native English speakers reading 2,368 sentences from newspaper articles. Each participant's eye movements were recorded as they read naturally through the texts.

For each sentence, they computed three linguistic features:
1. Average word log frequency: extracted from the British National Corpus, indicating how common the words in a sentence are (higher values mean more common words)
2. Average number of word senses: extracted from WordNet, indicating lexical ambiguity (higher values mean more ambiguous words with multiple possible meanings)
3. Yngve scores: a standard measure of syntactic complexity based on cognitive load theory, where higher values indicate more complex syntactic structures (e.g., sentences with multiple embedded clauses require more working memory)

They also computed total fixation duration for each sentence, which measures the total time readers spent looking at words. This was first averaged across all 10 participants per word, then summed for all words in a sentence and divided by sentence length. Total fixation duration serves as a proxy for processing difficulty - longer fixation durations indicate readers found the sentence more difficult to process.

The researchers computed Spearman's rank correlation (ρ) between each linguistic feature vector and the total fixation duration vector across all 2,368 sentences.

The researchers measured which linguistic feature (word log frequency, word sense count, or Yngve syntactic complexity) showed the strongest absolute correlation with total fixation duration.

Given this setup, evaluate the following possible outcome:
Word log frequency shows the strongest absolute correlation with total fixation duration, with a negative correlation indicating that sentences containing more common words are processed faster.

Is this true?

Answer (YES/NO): NO